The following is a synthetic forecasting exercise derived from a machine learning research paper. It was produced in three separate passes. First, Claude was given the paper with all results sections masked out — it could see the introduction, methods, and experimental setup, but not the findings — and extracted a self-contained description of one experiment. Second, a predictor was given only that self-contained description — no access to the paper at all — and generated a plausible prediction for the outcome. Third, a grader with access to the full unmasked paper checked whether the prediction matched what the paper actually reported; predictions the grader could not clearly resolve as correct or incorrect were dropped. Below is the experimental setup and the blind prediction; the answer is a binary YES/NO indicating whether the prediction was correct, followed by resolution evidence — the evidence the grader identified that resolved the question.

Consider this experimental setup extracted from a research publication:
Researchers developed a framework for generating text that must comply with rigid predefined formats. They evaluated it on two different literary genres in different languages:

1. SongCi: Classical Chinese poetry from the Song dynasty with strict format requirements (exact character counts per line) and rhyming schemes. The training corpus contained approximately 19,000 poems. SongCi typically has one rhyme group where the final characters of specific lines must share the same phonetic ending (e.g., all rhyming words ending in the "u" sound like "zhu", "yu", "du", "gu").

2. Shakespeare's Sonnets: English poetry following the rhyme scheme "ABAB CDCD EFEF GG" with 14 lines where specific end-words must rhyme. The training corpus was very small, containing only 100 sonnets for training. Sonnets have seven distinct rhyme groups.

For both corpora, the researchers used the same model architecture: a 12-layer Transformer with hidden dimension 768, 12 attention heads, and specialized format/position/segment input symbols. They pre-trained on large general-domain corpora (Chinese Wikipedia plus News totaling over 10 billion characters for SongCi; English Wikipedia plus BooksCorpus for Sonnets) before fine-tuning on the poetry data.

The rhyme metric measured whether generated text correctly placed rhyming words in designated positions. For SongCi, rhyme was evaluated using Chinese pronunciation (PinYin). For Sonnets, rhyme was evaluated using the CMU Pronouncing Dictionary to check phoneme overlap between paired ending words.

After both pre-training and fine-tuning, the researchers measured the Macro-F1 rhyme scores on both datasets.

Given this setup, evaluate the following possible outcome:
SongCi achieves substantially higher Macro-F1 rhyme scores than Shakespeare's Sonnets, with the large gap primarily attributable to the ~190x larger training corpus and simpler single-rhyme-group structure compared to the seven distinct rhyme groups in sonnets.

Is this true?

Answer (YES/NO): YES